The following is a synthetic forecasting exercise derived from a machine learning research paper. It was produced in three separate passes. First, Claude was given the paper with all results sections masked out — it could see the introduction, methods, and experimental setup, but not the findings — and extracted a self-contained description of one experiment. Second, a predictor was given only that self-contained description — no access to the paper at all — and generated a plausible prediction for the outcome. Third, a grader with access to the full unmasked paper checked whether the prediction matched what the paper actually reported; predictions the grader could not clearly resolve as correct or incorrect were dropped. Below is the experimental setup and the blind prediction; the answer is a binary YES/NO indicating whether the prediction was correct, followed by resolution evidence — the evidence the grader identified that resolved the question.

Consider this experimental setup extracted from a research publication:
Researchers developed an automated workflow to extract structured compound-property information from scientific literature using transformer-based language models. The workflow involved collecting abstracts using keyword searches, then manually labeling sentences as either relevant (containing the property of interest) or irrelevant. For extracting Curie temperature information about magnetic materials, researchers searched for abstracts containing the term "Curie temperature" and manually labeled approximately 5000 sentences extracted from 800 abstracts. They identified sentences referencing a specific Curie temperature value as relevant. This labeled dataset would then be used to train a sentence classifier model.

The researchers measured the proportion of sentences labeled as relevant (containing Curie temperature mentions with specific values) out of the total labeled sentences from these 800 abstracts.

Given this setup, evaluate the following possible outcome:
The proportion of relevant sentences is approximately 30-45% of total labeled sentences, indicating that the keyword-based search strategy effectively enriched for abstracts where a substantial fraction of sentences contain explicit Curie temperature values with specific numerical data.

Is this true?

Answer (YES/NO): NO